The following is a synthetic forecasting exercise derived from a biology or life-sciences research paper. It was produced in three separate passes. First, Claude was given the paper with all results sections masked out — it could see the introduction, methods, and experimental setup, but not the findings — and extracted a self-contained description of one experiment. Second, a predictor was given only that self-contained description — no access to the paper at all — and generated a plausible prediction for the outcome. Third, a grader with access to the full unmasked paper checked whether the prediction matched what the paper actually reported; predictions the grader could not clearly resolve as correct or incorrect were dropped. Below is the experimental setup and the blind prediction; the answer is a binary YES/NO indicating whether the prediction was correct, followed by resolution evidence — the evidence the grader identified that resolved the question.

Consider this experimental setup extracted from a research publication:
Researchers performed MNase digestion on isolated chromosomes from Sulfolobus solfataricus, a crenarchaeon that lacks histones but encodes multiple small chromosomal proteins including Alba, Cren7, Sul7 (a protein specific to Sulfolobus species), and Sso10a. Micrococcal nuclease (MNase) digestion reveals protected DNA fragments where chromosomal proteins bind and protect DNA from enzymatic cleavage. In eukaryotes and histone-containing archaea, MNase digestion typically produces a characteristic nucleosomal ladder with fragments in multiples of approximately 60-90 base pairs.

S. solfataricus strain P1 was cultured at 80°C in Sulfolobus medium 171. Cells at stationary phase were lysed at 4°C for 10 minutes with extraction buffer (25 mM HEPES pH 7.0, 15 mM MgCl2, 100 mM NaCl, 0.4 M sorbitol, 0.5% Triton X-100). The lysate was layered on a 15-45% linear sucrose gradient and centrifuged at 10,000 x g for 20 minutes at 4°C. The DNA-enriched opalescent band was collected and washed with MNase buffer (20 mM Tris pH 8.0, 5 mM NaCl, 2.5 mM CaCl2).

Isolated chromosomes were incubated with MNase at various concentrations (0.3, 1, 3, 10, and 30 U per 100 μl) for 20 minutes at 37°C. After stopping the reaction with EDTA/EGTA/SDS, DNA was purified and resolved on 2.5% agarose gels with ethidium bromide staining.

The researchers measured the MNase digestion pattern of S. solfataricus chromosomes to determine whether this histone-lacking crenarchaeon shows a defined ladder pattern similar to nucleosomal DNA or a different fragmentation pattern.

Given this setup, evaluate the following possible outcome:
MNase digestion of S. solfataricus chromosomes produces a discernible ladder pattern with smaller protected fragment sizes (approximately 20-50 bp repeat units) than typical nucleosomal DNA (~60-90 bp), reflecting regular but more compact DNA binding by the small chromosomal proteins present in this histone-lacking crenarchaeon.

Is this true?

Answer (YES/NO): NO